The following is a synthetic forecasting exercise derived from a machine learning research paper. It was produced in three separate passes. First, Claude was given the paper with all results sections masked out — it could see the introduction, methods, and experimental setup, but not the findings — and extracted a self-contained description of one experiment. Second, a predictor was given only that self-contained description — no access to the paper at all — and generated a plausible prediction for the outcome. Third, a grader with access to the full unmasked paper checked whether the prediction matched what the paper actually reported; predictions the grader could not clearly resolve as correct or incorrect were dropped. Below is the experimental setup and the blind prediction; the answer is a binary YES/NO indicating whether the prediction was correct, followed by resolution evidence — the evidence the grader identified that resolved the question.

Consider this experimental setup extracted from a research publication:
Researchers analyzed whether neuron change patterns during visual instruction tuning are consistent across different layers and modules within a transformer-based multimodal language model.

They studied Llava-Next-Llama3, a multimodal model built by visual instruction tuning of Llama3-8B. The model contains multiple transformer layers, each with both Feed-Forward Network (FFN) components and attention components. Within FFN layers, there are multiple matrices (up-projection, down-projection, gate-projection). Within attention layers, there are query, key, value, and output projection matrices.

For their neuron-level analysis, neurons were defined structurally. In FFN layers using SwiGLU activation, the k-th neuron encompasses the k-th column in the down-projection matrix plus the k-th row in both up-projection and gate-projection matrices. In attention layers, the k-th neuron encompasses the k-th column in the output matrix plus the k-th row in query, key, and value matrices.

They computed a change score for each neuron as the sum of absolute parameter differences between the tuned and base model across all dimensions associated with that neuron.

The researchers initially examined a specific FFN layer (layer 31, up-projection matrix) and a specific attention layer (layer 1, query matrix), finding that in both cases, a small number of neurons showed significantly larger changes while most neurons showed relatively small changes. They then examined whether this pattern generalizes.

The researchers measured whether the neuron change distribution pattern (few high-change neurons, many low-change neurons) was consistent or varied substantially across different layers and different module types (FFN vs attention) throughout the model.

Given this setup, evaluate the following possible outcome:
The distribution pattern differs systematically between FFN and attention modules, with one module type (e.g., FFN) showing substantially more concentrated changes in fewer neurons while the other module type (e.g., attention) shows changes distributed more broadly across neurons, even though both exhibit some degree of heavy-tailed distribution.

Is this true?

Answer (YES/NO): NO